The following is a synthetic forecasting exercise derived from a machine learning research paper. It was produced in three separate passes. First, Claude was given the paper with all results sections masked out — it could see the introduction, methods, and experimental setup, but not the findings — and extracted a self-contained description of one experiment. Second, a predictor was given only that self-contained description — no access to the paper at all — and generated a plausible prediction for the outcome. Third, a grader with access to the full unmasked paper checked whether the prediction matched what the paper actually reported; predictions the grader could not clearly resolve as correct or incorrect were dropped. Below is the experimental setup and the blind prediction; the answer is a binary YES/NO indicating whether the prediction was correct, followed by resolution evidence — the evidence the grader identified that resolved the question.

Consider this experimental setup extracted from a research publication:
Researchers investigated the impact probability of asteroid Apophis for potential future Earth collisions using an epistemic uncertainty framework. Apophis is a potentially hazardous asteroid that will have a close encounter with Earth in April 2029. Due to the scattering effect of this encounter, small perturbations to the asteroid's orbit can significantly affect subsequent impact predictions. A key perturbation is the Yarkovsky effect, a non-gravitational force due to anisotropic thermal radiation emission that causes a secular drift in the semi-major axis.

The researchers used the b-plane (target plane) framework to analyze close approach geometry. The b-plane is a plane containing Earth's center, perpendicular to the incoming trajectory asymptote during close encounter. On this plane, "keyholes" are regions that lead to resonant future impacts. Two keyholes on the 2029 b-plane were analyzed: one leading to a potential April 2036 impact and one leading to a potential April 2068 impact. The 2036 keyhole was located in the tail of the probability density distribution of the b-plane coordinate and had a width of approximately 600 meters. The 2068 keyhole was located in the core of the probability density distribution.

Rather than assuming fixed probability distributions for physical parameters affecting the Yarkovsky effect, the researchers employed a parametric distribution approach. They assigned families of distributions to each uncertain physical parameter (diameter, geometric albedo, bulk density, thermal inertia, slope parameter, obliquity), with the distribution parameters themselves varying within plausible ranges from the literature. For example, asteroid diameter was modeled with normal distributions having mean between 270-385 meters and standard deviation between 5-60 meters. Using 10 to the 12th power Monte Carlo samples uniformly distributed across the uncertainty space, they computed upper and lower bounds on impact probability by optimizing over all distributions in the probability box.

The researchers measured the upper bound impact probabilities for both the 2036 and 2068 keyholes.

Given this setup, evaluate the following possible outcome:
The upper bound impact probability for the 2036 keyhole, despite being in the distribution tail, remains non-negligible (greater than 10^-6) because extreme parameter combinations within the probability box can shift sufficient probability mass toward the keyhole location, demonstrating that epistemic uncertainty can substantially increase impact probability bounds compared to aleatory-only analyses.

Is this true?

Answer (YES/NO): YES